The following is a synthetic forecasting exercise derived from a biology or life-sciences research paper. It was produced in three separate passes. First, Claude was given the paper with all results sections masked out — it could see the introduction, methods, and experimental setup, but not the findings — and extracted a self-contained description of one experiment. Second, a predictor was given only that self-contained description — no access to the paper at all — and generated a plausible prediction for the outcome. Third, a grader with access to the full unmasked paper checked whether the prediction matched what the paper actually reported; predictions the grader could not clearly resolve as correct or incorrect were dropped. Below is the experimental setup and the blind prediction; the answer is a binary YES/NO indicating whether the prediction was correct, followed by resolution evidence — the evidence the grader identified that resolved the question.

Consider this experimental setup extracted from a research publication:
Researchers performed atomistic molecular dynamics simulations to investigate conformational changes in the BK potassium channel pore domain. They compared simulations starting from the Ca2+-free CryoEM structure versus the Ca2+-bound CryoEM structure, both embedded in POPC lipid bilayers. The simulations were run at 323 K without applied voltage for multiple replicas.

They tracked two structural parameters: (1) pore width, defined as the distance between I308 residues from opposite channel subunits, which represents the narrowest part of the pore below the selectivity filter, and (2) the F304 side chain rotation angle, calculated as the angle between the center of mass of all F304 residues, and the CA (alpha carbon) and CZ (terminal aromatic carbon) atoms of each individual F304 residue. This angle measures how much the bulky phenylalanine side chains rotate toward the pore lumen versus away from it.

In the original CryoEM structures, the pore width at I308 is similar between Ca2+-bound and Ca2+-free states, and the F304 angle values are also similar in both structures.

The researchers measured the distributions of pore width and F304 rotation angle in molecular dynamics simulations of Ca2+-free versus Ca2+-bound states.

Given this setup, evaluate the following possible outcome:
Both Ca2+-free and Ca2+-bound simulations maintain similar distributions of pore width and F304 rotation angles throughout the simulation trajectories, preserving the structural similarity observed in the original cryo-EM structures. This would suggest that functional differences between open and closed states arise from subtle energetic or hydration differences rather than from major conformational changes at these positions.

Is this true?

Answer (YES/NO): NO